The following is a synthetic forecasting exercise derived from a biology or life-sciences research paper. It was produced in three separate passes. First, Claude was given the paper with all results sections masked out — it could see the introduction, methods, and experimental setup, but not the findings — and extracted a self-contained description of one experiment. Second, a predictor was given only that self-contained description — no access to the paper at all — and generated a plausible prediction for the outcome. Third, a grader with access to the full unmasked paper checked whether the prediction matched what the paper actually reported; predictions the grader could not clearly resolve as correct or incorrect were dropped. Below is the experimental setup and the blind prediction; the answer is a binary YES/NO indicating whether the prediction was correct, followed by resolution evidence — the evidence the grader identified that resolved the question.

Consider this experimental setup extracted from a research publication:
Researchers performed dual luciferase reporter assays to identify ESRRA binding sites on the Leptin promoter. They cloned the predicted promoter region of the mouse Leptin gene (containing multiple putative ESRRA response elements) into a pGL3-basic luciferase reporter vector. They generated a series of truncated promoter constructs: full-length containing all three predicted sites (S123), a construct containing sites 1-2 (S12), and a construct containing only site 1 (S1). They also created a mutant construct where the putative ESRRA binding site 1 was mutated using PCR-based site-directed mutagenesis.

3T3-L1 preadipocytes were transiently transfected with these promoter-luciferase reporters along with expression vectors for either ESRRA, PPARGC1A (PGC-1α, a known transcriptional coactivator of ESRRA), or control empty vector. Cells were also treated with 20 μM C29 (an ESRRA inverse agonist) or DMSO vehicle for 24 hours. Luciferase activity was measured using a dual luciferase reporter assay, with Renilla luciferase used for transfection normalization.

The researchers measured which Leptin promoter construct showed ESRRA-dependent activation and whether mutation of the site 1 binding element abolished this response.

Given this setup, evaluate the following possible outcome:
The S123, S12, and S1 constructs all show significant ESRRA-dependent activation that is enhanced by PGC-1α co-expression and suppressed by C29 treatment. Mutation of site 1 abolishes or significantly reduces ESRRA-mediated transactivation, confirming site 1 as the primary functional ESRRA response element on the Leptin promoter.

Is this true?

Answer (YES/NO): NO